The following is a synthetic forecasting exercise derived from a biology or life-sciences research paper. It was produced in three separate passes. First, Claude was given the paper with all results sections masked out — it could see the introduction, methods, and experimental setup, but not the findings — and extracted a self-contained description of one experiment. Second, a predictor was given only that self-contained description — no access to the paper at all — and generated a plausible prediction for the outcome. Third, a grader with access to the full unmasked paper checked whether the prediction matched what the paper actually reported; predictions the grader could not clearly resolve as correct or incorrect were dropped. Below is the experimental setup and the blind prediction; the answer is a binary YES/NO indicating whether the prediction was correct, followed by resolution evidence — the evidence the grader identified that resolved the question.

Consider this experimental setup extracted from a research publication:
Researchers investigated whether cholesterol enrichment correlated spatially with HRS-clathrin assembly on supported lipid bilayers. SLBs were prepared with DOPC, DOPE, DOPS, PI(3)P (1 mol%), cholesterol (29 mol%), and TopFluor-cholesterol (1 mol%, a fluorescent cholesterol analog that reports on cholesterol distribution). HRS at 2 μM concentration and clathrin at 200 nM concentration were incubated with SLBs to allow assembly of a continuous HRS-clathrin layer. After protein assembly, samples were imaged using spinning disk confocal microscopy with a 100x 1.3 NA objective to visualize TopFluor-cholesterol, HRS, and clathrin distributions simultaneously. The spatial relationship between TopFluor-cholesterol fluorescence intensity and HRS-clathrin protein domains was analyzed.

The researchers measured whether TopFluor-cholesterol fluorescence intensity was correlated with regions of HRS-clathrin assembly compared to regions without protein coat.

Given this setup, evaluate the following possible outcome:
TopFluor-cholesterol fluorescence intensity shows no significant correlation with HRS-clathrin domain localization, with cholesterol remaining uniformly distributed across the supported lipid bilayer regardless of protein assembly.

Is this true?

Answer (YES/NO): NO